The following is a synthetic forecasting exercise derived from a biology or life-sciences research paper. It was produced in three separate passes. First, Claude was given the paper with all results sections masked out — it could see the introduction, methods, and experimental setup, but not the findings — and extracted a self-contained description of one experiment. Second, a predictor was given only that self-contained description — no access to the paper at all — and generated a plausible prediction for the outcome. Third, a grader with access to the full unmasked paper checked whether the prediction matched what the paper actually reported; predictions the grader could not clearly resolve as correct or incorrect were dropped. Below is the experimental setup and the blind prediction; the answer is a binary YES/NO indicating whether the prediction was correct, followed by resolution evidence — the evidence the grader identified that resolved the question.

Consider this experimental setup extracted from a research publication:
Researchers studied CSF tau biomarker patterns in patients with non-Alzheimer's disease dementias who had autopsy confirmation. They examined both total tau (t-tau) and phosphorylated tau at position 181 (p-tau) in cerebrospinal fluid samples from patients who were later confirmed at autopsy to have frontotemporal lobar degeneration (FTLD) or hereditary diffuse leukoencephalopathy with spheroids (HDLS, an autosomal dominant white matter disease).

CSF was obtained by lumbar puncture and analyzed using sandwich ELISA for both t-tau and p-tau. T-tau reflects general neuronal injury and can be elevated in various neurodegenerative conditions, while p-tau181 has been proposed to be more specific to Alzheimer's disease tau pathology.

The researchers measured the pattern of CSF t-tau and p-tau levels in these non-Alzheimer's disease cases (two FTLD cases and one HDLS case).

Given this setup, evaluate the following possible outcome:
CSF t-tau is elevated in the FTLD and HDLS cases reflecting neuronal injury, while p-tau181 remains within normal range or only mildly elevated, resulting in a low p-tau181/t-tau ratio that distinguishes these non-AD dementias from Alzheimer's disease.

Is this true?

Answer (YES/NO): YES